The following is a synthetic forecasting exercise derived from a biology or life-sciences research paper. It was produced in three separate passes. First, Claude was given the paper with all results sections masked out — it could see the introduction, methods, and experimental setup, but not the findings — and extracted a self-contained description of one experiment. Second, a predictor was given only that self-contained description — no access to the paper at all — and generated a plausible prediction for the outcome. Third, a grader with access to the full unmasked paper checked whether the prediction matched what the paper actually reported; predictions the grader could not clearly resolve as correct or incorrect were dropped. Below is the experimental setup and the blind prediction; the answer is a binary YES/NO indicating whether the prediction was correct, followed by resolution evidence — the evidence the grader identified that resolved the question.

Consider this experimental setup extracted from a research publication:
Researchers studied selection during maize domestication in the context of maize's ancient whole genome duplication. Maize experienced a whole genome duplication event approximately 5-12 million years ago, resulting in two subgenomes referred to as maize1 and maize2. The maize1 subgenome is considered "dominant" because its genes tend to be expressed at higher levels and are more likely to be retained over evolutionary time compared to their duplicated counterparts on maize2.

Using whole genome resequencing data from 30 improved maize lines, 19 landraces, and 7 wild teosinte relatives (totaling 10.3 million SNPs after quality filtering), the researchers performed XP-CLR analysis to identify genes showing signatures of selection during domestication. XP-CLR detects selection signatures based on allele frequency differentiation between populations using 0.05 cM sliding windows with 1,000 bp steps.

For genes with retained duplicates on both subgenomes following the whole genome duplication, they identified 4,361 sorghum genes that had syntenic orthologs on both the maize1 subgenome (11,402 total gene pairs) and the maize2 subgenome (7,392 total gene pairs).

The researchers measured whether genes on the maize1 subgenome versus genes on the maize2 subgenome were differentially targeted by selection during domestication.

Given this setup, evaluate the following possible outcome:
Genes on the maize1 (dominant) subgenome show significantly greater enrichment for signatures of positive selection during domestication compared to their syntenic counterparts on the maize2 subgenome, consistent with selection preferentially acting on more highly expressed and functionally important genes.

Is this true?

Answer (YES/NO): YES